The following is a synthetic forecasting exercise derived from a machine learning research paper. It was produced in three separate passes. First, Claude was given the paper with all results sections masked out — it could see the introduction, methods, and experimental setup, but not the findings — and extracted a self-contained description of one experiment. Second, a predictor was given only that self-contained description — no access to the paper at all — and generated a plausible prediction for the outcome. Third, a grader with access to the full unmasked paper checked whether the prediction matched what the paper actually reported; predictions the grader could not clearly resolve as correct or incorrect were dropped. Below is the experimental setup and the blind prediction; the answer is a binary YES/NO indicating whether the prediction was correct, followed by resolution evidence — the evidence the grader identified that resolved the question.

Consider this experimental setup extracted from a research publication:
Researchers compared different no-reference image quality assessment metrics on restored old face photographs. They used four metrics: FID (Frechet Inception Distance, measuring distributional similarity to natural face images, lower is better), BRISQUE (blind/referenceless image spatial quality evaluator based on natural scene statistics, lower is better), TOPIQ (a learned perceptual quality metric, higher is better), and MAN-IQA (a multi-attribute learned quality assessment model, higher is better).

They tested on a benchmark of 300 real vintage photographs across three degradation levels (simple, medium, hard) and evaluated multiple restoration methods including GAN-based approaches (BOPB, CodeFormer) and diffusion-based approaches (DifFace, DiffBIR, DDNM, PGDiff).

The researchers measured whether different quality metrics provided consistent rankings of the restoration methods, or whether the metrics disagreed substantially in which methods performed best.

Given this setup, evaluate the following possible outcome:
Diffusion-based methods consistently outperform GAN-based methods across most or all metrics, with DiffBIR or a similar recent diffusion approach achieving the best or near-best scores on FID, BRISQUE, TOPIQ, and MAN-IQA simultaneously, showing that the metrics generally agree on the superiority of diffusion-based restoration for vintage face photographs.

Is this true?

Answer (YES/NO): NO